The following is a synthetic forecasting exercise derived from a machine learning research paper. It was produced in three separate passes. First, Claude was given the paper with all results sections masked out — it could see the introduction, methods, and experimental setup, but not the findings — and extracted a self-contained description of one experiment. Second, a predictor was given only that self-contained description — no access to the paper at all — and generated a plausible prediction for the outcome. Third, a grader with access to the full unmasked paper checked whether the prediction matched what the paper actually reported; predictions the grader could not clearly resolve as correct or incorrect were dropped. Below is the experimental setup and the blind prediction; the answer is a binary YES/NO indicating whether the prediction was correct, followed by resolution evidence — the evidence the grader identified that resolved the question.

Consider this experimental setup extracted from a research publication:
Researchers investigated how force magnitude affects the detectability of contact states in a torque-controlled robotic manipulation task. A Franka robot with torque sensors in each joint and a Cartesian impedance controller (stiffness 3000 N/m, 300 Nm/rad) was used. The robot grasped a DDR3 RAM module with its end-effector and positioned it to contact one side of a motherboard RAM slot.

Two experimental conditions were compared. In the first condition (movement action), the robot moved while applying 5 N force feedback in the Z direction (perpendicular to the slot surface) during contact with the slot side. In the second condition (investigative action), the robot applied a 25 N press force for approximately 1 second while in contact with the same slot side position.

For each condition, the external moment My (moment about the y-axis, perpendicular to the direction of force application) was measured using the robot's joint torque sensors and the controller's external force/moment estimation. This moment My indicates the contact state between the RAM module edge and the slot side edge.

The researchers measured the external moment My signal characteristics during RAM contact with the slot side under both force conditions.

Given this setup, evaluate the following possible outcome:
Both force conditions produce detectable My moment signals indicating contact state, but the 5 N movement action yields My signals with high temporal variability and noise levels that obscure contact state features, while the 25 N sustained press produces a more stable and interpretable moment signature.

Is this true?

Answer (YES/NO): NO